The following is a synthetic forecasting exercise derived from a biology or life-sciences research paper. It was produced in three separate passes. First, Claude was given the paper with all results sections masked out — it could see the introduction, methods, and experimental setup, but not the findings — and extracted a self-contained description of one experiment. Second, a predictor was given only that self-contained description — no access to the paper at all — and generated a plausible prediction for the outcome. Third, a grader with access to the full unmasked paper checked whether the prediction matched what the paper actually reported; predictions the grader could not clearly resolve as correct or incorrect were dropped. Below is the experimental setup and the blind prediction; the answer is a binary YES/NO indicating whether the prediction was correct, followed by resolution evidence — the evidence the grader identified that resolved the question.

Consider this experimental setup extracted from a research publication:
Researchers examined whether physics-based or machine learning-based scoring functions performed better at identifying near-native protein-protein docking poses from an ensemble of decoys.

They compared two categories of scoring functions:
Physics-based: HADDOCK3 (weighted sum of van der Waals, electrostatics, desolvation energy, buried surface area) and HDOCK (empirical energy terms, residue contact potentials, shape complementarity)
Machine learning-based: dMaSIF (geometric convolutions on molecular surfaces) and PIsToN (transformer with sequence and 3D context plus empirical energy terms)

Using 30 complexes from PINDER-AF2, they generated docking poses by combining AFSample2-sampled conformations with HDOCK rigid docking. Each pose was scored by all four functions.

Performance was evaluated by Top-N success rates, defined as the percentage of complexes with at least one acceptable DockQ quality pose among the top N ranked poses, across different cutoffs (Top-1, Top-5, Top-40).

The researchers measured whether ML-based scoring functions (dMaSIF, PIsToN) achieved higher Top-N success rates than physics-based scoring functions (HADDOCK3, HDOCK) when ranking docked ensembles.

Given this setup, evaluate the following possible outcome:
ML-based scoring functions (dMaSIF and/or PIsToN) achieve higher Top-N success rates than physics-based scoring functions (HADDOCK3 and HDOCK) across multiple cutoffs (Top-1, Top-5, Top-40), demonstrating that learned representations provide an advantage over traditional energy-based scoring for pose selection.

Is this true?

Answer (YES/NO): NO